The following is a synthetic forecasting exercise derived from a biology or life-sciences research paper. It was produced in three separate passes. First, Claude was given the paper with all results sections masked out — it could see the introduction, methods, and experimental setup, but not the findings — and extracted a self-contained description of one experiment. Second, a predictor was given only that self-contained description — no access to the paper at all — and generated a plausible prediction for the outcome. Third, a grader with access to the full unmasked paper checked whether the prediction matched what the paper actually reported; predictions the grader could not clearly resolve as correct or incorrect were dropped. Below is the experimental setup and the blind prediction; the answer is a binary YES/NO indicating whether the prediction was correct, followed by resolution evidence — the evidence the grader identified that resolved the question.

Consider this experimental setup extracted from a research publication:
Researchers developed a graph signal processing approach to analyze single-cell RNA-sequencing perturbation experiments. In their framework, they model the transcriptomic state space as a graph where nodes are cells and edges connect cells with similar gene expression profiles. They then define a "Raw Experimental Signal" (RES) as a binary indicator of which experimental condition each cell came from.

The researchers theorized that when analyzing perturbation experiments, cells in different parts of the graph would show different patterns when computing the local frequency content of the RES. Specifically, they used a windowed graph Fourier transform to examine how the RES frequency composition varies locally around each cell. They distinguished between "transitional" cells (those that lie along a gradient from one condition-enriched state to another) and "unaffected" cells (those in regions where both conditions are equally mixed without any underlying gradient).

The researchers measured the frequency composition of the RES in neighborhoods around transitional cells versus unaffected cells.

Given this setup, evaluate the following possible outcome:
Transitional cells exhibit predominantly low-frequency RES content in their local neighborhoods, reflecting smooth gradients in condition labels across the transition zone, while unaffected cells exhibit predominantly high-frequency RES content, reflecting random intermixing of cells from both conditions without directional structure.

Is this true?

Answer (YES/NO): YES